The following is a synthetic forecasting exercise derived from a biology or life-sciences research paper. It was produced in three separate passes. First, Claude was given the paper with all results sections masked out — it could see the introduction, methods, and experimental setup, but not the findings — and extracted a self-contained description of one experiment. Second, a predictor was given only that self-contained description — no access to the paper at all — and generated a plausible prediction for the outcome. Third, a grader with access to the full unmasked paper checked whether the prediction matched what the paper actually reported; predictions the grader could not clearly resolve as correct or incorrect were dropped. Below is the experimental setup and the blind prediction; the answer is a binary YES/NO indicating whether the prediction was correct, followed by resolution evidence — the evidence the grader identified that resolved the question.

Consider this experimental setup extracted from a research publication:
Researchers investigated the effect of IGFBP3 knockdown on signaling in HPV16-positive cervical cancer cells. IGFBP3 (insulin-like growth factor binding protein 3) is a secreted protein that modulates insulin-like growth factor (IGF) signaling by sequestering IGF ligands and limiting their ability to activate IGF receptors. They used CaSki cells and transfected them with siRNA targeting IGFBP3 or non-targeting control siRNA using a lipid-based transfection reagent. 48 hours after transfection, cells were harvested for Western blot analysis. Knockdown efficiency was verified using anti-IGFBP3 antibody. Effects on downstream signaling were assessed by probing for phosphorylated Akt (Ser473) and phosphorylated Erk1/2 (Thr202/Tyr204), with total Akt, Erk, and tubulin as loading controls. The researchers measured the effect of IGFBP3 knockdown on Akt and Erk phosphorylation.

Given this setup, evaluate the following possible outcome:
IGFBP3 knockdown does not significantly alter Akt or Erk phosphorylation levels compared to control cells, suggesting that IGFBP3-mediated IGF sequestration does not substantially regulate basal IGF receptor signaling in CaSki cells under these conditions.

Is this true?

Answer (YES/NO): NO